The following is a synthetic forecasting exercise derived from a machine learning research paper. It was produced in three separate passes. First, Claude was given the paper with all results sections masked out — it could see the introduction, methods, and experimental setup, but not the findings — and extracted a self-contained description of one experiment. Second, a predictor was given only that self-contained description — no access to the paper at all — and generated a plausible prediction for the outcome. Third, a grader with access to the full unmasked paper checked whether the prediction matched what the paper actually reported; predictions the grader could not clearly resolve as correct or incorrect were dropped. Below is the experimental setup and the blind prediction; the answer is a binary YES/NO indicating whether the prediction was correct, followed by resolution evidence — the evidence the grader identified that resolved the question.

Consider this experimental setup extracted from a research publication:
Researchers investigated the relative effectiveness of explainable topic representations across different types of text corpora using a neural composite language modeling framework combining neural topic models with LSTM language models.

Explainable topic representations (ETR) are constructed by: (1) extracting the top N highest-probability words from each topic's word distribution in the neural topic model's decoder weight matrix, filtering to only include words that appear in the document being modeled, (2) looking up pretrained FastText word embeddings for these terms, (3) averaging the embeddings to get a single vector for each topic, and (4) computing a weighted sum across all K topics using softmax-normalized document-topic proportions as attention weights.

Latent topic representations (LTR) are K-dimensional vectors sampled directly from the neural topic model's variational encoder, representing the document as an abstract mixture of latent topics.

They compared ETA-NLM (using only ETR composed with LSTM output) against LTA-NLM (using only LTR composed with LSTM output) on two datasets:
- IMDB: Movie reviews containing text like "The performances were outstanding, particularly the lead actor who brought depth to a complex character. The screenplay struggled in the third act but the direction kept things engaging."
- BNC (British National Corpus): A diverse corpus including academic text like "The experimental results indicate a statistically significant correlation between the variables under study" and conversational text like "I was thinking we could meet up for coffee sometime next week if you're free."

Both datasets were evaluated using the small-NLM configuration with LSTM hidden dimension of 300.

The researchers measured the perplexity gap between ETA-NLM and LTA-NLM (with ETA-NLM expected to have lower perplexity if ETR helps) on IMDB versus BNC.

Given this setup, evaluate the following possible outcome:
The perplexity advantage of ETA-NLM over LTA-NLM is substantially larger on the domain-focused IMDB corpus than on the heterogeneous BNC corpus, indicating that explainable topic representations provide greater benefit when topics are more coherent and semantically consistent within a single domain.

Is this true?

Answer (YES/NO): YES